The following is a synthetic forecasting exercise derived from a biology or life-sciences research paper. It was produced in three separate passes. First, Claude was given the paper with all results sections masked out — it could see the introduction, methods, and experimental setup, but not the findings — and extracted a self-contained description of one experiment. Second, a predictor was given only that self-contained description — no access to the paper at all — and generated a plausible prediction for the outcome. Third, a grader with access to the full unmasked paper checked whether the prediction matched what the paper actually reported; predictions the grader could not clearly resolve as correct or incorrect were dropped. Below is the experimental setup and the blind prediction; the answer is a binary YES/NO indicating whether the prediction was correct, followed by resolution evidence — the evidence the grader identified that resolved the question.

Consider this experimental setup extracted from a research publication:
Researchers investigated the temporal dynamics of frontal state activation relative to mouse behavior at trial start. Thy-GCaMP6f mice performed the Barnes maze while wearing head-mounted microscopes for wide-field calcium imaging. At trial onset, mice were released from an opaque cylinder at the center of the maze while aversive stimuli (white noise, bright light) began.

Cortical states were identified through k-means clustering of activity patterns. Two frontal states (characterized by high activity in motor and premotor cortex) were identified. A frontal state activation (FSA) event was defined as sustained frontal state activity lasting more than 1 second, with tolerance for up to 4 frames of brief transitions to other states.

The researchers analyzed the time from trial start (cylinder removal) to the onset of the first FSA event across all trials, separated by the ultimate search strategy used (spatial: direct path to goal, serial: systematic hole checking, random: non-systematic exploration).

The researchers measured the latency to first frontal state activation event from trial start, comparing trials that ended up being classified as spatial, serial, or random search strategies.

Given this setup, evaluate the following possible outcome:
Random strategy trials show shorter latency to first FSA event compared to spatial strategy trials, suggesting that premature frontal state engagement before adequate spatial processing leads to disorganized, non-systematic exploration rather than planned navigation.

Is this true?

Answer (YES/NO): NO